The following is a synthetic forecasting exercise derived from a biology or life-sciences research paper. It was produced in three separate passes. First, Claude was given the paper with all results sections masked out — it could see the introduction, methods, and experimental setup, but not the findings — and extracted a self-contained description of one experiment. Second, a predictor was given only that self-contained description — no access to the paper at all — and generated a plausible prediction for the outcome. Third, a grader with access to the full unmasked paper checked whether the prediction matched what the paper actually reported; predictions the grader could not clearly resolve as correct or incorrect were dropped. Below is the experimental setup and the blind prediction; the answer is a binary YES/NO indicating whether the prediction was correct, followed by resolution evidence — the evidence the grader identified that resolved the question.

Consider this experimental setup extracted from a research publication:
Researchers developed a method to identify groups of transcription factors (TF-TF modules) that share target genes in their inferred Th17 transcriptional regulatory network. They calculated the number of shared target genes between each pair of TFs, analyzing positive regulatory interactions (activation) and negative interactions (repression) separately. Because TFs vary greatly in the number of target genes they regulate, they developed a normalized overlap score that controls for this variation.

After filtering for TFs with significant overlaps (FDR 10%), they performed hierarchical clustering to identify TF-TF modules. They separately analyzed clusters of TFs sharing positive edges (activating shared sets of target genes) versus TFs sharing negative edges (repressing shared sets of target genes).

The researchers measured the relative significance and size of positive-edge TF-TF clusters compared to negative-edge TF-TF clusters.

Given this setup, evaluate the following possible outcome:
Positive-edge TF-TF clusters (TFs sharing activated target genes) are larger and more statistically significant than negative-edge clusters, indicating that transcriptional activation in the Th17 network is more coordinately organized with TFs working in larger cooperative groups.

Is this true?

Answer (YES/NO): YES